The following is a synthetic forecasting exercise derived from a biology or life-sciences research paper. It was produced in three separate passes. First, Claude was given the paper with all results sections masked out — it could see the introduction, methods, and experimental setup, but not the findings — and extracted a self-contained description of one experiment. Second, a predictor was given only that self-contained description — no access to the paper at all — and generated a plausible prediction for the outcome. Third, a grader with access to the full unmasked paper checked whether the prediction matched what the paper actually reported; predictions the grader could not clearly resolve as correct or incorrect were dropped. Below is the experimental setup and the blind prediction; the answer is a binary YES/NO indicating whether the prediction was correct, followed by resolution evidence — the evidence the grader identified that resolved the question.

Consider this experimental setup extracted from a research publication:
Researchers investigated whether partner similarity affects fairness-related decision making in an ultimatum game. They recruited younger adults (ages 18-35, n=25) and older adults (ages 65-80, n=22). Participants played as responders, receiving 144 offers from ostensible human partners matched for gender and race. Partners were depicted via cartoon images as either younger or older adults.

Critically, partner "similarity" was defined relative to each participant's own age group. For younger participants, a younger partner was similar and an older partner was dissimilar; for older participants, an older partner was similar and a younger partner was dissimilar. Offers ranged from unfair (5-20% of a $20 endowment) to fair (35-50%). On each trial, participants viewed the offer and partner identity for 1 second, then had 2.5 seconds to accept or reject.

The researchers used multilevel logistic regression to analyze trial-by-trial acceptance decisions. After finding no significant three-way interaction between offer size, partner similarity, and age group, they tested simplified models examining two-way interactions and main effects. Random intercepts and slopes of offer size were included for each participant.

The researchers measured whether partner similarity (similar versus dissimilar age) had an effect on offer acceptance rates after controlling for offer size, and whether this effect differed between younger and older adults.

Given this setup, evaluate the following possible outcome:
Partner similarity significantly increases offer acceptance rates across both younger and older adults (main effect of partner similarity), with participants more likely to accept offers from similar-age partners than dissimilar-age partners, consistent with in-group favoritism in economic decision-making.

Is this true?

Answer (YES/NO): NO